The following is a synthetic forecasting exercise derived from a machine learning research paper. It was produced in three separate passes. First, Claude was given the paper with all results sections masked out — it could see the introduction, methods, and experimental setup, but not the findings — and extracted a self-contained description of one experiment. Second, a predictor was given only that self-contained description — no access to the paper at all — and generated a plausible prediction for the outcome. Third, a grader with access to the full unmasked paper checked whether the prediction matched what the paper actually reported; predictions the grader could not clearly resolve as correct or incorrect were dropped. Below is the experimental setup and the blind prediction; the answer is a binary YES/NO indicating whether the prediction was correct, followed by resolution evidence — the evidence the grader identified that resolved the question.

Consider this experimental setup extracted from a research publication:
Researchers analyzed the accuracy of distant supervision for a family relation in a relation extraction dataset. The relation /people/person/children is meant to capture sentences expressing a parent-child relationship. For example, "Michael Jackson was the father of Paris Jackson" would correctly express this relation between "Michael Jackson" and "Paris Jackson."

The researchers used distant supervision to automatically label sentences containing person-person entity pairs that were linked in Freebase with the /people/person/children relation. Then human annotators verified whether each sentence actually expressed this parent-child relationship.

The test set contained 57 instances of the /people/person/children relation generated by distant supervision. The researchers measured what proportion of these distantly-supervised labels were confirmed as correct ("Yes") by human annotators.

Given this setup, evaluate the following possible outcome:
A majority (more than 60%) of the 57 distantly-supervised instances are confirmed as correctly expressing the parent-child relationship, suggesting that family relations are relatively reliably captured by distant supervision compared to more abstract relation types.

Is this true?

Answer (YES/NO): YES